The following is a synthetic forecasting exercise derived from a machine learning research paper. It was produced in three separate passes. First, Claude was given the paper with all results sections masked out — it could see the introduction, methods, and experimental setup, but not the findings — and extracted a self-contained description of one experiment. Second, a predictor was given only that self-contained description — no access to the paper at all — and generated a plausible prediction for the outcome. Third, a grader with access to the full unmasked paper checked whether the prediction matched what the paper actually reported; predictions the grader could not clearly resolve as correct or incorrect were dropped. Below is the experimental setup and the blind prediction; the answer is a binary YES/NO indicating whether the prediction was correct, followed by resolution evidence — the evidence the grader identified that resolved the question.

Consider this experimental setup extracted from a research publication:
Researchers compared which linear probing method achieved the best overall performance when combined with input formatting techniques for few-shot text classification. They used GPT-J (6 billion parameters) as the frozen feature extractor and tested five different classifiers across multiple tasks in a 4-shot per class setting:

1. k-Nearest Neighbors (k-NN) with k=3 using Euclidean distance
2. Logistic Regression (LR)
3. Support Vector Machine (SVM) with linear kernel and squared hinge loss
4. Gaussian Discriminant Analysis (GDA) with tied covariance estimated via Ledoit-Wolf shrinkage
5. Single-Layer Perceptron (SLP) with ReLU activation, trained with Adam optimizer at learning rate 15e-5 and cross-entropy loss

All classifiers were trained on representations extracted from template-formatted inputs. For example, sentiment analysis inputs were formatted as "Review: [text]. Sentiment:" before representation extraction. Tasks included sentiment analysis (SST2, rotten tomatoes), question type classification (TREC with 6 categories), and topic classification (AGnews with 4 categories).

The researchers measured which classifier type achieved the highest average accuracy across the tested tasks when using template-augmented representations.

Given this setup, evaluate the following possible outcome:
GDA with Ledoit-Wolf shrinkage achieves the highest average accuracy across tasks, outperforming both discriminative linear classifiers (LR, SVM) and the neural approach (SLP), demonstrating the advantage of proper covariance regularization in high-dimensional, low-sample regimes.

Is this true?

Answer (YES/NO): NO